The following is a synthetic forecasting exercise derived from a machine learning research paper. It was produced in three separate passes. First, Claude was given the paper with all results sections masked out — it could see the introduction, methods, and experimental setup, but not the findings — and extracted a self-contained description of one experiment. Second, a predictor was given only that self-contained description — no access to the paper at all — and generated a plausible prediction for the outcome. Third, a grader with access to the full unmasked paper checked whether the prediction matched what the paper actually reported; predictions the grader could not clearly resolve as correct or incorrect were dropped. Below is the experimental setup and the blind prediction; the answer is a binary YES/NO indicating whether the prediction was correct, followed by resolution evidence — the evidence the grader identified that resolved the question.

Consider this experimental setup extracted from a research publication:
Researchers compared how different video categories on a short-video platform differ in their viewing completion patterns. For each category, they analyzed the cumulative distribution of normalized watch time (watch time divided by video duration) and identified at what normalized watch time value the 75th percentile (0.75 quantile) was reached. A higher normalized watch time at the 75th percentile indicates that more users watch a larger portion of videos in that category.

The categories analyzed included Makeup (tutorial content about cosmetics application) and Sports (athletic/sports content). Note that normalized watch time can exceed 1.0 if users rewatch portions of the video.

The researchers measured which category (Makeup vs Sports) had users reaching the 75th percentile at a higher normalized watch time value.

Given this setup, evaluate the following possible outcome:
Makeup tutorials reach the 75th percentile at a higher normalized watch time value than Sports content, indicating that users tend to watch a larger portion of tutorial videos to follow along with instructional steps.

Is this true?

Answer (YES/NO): NO